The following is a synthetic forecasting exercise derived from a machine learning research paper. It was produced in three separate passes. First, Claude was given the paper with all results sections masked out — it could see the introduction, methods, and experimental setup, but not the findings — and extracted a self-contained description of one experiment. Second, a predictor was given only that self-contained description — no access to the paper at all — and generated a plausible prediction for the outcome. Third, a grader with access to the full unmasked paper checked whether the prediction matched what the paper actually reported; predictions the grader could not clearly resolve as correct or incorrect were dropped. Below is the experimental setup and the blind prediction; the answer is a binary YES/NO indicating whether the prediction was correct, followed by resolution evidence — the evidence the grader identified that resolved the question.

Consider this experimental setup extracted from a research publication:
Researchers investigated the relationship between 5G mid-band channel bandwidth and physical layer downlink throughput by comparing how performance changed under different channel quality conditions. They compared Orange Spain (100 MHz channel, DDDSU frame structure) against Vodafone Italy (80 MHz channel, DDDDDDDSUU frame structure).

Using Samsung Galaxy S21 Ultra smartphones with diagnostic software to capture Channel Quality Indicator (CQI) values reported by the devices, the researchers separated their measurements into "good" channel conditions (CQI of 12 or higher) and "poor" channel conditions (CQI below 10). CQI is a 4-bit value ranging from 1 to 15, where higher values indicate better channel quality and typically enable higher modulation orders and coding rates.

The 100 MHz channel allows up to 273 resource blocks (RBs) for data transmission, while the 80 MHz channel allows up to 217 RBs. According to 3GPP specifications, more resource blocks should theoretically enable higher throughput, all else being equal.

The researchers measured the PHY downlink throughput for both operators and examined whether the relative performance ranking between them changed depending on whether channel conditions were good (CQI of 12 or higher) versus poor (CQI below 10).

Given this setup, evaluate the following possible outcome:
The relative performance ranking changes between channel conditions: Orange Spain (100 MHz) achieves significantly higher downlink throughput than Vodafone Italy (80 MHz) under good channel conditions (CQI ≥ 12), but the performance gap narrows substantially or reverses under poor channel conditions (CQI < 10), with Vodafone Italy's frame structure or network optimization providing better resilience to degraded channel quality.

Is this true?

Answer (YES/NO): NO